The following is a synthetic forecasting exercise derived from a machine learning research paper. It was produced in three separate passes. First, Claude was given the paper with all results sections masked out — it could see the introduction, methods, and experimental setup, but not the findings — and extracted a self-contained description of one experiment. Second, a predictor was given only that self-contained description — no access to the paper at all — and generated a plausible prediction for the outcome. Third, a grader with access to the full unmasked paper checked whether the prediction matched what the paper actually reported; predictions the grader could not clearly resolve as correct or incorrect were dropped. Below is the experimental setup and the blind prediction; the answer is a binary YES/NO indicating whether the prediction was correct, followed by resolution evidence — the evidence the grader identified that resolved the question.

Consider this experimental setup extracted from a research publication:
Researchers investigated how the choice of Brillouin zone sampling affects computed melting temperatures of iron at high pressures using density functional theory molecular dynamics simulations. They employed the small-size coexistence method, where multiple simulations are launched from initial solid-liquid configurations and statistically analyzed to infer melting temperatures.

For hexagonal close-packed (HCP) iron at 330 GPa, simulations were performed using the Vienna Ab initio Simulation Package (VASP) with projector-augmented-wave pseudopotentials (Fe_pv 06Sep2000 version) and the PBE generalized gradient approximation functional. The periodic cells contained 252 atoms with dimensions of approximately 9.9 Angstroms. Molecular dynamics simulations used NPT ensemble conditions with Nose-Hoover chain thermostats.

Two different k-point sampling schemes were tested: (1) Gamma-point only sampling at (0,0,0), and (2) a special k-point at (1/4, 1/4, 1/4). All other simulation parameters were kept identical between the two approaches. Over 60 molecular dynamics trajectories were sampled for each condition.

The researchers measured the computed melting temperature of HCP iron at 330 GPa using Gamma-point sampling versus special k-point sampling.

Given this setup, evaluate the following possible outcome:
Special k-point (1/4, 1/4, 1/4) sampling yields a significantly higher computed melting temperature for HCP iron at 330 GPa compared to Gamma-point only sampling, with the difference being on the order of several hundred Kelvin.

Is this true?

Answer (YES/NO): NO